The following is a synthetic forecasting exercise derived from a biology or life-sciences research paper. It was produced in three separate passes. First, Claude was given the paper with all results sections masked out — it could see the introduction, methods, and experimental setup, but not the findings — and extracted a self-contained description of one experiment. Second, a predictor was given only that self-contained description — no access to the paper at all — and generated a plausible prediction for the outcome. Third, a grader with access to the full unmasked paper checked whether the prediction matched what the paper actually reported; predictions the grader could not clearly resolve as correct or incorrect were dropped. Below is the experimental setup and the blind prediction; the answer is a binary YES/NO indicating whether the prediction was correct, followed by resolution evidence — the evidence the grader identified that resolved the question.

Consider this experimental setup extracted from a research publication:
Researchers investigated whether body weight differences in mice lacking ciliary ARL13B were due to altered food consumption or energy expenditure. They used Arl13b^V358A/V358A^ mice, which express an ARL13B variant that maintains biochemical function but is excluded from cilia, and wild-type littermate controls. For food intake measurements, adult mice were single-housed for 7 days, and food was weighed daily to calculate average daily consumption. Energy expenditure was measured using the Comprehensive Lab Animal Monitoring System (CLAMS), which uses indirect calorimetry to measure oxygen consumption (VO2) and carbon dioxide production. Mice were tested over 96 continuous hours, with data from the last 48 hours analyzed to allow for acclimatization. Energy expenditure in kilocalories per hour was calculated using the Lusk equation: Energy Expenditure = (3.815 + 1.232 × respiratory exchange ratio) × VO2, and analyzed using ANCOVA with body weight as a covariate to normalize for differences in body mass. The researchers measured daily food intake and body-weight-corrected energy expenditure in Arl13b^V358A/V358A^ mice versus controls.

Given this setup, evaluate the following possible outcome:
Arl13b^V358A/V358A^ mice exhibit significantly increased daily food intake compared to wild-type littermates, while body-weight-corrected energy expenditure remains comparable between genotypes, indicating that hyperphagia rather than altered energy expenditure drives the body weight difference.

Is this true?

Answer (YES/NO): NO